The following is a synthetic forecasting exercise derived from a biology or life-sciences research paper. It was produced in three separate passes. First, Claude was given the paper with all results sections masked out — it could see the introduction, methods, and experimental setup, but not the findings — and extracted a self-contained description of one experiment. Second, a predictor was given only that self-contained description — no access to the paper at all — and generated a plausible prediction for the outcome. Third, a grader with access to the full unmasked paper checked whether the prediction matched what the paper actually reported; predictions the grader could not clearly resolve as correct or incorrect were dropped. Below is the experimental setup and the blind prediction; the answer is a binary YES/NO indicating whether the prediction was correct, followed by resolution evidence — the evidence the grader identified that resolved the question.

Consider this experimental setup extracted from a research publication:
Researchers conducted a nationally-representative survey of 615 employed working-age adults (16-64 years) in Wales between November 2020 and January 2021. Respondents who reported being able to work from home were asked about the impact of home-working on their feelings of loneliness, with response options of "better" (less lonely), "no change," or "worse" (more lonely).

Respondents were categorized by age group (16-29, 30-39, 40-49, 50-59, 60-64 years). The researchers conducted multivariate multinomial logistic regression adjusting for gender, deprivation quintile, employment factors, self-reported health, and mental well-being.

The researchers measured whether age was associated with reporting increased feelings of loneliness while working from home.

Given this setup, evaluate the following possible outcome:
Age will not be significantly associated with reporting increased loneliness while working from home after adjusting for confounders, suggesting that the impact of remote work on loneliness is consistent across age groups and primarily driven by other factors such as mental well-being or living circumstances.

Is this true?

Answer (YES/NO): NO